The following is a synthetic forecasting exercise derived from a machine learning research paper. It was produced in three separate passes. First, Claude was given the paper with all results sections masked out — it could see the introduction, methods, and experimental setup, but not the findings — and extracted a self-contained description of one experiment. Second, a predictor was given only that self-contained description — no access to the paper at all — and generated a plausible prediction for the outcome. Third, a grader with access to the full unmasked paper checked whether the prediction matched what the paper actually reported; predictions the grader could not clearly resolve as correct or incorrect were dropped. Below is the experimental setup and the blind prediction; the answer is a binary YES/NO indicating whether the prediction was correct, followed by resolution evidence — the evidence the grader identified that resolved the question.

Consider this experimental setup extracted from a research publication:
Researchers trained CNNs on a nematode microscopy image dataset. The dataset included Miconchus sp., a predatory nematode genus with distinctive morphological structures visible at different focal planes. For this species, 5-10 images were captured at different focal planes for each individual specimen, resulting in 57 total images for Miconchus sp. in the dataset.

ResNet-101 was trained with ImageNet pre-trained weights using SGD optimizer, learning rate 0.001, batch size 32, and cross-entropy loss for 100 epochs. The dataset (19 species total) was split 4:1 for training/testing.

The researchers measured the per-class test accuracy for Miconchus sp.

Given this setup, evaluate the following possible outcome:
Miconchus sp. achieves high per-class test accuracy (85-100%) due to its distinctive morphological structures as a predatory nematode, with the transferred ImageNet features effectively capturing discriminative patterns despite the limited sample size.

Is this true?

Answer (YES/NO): YES